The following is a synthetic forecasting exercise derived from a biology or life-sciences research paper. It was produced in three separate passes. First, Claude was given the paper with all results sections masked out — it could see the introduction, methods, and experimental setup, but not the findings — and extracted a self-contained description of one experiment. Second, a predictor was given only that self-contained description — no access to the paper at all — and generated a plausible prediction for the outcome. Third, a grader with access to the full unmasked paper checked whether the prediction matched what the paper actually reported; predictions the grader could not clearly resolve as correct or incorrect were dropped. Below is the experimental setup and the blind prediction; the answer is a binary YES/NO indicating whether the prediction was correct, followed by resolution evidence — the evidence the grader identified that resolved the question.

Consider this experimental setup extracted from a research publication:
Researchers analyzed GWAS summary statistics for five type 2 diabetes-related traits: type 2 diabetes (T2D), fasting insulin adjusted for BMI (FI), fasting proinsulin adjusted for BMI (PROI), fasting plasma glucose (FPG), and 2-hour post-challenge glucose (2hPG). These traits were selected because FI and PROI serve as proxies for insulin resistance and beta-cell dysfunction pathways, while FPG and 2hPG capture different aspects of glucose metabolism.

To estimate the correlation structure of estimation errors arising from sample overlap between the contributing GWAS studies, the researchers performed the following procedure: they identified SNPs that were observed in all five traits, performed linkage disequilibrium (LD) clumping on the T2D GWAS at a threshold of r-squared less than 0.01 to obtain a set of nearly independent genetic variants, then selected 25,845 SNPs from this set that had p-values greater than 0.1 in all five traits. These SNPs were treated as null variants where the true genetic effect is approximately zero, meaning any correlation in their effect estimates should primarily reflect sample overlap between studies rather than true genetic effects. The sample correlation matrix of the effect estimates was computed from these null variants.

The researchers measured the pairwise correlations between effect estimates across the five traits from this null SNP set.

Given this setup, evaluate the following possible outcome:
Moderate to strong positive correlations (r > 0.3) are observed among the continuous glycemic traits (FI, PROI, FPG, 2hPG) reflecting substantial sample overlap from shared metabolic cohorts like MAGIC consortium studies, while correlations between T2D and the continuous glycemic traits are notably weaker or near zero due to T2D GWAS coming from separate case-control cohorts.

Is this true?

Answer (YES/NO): NO